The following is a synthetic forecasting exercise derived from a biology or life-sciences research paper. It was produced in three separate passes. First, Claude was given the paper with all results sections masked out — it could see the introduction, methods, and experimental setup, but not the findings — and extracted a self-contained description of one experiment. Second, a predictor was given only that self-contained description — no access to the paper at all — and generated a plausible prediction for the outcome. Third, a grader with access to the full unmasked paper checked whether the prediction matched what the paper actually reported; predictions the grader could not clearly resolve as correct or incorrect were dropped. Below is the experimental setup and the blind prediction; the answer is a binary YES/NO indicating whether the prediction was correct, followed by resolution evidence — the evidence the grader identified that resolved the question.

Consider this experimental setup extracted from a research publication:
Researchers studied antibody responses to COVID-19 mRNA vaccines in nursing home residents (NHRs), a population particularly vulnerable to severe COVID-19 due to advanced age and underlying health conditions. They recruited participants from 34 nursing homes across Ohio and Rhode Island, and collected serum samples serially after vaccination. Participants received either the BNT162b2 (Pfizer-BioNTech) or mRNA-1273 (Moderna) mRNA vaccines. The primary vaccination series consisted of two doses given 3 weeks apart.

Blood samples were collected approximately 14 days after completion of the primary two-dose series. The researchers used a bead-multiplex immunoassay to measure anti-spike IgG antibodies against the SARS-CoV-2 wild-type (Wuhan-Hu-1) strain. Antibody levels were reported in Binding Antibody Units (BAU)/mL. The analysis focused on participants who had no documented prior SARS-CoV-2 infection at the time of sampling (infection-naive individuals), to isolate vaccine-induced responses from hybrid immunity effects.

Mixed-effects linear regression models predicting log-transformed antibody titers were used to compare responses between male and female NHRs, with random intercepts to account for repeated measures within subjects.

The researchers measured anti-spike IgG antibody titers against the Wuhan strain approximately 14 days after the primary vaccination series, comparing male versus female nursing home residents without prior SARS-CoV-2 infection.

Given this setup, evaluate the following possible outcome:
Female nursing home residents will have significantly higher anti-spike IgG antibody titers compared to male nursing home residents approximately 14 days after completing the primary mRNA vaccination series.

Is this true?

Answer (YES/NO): NO